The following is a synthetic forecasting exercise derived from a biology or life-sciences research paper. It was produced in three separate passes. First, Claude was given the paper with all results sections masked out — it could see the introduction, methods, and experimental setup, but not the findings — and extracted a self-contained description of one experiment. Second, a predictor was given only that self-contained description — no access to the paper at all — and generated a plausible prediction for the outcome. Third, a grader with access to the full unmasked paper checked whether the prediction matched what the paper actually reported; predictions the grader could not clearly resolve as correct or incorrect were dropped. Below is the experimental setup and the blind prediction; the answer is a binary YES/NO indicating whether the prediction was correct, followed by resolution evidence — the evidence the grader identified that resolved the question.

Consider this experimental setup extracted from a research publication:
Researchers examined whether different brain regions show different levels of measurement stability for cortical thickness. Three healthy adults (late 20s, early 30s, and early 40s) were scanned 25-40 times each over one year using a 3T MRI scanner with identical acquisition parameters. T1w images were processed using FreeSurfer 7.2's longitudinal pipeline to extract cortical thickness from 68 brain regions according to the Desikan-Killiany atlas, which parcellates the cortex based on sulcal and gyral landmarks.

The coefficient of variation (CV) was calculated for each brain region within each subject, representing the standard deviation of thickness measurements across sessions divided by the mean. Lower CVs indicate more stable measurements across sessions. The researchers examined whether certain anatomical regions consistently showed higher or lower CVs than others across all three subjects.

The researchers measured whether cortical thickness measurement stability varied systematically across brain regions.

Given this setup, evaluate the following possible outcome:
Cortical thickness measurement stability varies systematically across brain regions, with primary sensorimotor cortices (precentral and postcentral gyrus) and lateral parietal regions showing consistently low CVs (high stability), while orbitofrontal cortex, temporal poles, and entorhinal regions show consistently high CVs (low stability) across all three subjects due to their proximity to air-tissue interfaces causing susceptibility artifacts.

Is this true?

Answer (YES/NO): NO